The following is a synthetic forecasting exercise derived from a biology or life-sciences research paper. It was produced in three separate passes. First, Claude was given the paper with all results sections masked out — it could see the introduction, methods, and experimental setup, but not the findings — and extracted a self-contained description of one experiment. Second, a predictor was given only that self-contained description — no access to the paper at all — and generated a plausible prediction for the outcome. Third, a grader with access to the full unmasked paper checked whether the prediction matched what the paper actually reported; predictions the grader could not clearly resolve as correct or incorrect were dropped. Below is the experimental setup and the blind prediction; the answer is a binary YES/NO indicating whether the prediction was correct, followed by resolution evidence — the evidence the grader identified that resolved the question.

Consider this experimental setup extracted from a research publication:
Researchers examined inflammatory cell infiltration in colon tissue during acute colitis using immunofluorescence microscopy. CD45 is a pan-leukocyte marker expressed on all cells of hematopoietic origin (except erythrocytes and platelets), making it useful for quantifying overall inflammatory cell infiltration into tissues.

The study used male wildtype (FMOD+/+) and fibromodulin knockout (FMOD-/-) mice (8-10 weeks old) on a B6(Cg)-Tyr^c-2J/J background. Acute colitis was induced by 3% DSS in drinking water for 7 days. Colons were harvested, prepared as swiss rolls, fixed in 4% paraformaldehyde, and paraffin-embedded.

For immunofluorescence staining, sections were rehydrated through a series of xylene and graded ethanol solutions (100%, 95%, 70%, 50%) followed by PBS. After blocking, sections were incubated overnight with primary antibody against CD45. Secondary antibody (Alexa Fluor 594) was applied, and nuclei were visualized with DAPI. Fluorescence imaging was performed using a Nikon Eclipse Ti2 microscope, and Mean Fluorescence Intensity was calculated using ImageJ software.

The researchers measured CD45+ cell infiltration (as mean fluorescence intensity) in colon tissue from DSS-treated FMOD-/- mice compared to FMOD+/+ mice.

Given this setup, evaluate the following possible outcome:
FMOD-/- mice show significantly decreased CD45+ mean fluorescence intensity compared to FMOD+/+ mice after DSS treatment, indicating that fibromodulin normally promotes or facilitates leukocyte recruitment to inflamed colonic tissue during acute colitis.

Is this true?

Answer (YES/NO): NO